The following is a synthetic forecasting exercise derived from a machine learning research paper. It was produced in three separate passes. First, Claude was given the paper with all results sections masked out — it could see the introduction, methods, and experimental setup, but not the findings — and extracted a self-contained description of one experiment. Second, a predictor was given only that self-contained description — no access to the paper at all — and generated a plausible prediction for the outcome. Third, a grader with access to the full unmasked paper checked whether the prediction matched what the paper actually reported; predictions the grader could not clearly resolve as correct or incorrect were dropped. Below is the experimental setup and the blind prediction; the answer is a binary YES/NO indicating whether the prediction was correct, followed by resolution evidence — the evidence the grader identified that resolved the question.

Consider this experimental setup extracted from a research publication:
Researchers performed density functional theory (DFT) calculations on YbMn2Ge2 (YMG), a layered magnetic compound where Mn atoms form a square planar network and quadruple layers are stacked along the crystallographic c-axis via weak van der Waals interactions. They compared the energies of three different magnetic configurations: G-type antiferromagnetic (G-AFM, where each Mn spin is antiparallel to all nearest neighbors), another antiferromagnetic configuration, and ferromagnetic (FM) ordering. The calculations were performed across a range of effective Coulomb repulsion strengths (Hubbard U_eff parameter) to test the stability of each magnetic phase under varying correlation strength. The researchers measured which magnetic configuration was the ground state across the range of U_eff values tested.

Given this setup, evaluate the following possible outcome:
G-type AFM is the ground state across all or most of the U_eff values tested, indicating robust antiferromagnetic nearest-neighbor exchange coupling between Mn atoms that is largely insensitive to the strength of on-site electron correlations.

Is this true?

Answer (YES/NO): YES